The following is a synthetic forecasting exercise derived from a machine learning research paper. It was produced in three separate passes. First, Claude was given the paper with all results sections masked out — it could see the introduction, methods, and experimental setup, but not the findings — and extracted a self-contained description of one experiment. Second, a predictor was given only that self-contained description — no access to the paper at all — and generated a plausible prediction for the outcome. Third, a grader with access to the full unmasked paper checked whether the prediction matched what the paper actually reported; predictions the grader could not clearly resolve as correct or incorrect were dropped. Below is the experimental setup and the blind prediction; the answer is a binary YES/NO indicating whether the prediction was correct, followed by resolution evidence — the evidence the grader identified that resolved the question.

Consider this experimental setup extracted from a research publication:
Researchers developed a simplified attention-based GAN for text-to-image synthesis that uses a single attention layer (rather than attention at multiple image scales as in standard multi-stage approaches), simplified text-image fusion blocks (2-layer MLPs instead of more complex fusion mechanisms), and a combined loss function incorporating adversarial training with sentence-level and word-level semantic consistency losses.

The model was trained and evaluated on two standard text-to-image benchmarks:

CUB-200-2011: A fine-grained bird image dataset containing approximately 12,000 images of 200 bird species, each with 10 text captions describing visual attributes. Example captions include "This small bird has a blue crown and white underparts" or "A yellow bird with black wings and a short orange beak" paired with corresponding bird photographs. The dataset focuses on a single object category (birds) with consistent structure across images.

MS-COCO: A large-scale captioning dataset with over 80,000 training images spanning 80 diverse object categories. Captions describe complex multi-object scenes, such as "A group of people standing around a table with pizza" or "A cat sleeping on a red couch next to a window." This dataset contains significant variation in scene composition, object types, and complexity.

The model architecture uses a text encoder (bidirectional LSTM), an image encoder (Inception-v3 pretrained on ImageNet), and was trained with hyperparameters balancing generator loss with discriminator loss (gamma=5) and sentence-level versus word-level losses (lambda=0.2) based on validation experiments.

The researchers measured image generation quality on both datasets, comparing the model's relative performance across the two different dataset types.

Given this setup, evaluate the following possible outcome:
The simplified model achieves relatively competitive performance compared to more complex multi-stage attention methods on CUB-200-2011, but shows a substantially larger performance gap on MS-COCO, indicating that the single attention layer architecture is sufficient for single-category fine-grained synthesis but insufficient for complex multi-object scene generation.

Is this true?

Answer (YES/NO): YES